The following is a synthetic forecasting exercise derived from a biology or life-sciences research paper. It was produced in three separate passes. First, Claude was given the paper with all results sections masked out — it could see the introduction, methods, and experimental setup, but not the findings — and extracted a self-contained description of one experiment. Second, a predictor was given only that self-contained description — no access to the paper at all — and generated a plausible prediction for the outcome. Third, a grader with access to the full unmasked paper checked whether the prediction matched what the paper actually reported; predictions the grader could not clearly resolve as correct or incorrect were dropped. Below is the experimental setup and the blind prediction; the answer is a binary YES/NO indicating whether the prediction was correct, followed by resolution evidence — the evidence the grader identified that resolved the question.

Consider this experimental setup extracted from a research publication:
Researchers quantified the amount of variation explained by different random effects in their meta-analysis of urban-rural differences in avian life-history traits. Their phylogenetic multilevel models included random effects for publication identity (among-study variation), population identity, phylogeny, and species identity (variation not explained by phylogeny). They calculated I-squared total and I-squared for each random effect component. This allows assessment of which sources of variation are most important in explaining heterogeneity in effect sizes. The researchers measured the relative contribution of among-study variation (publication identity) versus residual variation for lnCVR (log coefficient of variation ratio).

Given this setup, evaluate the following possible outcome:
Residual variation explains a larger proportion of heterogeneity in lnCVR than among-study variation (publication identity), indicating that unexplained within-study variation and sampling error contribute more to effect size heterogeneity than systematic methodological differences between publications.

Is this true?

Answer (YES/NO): YES